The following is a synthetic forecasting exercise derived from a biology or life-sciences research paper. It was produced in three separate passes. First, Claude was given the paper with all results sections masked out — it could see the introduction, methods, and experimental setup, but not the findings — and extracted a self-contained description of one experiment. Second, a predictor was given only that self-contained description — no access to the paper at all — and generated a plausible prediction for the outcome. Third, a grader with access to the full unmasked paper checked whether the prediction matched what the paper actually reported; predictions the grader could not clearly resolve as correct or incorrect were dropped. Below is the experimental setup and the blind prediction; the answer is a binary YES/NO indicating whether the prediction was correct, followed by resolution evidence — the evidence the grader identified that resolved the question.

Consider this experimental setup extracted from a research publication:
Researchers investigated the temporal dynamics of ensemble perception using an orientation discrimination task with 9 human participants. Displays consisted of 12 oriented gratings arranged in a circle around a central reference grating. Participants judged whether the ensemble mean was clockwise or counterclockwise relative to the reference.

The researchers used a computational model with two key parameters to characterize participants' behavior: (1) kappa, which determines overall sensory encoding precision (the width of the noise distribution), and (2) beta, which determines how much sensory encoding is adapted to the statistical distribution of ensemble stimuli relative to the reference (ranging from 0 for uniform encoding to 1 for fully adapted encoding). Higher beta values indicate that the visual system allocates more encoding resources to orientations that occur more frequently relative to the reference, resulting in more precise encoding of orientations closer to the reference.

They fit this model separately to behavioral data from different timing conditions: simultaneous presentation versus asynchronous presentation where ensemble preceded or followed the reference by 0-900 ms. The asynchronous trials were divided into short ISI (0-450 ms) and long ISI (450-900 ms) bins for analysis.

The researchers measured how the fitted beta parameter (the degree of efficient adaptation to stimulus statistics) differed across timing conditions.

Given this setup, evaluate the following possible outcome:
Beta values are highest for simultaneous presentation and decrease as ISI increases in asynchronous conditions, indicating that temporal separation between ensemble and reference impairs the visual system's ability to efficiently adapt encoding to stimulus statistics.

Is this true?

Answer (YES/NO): NO